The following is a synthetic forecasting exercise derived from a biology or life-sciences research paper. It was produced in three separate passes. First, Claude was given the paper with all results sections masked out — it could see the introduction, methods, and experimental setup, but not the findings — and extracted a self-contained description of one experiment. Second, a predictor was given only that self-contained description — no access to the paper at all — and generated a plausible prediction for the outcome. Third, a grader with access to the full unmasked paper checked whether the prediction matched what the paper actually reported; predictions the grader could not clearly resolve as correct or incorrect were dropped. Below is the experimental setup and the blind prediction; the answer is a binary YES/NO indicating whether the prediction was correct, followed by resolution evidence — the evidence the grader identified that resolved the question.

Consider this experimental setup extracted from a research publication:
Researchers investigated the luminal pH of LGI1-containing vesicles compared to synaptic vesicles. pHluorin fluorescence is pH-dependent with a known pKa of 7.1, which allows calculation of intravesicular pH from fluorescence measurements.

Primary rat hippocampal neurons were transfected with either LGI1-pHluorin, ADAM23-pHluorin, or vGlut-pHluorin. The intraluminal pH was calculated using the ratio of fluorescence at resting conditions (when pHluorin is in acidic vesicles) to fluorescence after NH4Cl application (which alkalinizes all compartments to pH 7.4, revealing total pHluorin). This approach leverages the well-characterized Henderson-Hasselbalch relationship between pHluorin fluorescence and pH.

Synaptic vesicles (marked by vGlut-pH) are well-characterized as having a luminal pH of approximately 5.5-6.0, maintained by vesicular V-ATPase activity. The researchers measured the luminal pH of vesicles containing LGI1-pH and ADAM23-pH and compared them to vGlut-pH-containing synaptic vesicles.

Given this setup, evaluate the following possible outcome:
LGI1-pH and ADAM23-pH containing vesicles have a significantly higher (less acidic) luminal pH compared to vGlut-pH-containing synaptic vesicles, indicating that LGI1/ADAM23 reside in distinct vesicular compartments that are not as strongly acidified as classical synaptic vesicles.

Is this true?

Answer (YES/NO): YES